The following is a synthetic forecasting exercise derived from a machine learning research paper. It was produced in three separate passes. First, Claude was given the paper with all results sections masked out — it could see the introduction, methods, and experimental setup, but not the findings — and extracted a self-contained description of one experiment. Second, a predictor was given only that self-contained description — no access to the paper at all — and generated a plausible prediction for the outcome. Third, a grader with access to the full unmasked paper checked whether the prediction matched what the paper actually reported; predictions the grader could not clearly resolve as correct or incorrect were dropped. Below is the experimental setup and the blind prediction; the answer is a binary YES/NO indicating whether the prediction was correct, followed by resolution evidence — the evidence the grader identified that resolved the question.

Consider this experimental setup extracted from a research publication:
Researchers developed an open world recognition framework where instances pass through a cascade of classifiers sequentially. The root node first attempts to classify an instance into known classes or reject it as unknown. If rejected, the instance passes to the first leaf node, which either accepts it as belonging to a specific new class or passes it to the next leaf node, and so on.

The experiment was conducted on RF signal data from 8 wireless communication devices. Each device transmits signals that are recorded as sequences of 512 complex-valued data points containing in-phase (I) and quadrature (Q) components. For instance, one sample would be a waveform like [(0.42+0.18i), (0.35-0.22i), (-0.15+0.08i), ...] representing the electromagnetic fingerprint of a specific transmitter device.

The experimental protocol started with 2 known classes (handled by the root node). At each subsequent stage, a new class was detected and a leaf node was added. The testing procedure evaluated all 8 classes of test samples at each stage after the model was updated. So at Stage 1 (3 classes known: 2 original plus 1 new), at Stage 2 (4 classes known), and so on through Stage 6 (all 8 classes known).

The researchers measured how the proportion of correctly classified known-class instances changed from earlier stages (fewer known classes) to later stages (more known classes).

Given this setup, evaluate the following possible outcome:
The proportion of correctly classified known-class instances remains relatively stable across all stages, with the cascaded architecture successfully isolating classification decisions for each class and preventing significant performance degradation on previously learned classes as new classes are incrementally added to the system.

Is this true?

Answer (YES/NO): NO